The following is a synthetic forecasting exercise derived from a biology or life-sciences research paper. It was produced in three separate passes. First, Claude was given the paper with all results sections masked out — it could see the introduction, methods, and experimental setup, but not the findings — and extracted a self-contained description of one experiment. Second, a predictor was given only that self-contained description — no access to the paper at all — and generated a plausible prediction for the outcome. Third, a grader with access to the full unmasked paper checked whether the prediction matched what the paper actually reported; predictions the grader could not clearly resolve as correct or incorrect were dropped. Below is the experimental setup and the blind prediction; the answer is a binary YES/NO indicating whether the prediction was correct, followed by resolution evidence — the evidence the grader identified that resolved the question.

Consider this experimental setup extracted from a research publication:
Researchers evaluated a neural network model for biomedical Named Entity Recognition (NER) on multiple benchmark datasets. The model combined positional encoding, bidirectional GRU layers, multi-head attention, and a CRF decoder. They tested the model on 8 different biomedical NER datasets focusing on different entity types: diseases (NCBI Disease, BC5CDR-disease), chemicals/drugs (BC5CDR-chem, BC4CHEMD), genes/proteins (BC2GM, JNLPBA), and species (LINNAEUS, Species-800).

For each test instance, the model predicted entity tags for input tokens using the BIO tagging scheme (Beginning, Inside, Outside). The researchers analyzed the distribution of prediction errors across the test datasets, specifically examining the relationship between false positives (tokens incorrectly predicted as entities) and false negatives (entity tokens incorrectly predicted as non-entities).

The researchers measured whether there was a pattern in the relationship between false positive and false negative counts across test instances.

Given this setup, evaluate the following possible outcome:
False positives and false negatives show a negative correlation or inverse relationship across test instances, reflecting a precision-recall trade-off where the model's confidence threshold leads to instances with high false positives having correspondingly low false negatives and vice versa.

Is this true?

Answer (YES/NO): NO